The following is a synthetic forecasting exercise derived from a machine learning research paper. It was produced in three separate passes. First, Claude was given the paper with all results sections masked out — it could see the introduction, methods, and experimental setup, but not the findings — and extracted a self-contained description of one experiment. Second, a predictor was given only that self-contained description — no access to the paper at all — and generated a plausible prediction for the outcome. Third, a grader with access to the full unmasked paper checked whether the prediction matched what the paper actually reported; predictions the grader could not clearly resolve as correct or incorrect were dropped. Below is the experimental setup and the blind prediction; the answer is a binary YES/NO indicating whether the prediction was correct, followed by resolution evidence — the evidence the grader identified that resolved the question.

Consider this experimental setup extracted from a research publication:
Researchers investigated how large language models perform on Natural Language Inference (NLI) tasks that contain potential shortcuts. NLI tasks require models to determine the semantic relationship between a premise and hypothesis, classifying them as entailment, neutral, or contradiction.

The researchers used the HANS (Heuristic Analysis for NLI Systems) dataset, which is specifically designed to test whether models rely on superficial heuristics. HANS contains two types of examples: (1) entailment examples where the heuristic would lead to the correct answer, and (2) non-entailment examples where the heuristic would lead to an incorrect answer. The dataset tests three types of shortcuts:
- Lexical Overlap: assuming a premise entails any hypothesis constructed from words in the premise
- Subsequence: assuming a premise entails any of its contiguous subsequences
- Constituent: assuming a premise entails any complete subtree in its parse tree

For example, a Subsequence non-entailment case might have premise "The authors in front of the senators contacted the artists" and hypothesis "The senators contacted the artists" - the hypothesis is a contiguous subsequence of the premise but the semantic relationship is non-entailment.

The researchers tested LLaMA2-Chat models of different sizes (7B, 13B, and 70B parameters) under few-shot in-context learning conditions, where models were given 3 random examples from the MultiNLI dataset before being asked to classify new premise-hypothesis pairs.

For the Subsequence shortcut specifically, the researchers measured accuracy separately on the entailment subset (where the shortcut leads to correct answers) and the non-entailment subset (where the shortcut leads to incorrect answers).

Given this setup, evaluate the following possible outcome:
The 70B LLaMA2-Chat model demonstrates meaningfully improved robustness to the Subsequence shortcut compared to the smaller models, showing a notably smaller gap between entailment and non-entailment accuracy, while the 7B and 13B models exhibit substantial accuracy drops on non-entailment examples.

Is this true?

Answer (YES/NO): NO